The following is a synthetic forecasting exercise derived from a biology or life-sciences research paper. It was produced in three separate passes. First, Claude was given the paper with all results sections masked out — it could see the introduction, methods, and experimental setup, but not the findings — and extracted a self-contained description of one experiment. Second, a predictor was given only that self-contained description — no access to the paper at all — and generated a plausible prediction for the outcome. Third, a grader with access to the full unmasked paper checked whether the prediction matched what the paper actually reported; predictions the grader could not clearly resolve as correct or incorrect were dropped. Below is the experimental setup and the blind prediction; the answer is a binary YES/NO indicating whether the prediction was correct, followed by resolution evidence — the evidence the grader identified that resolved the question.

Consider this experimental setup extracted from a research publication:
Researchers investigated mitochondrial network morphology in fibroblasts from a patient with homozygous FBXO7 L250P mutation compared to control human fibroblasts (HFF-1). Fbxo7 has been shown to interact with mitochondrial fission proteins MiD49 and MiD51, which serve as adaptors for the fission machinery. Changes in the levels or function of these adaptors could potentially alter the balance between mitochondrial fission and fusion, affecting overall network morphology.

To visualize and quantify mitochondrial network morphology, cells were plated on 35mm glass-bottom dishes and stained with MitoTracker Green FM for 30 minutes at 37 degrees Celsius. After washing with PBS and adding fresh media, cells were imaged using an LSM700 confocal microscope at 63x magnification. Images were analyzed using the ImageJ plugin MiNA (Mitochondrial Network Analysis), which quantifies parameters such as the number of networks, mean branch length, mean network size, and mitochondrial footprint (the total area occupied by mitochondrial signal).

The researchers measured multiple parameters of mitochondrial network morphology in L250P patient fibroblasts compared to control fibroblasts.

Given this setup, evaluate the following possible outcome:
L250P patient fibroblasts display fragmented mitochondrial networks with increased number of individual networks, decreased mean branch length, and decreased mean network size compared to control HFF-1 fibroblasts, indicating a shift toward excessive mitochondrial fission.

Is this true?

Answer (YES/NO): NO